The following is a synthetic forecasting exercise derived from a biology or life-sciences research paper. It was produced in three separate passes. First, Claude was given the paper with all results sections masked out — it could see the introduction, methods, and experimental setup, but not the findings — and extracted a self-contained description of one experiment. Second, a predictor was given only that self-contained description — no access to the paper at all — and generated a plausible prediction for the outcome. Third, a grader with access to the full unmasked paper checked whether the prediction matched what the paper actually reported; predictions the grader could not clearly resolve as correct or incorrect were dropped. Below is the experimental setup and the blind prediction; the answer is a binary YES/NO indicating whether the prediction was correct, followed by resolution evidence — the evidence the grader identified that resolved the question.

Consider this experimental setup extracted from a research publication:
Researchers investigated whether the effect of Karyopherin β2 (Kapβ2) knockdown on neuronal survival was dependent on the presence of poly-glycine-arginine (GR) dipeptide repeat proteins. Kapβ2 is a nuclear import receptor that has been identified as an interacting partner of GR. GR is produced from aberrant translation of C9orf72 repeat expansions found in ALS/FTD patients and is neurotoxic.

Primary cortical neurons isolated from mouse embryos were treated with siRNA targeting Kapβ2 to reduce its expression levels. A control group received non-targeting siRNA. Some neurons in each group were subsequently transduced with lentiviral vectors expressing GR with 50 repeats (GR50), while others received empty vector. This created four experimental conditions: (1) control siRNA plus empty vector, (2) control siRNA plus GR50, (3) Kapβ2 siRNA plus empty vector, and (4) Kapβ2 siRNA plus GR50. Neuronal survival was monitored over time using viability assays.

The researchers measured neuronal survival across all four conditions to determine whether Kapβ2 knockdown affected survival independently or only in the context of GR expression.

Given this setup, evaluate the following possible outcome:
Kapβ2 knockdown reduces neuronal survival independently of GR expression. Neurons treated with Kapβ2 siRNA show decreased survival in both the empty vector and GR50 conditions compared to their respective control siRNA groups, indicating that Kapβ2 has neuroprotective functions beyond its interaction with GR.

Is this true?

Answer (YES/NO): NO